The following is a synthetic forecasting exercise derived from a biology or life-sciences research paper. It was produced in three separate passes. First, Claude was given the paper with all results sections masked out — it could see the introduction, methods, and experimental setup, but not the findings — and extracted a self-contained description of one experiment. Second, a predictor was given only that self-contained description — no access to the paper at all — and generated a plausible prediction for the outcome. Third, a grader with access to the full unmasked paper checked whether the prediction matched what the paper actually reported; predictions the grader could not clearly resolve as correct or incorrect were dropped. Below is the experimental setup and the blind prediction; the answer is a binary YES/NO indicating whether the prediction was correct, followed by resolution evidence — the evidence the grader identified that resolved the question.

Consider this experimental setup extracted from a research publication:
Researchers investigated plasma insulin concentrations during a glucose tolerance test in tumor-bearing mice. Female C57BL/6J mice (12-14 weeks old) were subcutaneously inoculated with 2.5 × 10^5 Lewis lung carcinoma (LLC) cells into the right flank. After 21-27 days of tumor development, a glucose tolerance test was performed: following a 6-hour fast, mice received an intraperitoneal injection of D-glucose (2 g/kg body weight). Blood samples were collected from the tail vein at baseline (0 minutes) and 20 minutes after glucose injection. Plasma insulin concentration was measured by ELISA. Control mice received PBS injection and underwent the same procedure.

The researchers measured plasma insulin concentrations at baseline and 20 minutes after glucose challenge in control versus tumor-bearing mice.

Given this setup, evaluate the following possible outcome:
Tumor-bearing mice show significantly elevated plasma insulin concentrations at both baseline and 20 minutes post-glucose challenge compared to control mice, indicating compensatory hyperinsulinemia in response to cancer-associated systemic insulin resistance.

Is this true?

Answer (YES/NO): NO